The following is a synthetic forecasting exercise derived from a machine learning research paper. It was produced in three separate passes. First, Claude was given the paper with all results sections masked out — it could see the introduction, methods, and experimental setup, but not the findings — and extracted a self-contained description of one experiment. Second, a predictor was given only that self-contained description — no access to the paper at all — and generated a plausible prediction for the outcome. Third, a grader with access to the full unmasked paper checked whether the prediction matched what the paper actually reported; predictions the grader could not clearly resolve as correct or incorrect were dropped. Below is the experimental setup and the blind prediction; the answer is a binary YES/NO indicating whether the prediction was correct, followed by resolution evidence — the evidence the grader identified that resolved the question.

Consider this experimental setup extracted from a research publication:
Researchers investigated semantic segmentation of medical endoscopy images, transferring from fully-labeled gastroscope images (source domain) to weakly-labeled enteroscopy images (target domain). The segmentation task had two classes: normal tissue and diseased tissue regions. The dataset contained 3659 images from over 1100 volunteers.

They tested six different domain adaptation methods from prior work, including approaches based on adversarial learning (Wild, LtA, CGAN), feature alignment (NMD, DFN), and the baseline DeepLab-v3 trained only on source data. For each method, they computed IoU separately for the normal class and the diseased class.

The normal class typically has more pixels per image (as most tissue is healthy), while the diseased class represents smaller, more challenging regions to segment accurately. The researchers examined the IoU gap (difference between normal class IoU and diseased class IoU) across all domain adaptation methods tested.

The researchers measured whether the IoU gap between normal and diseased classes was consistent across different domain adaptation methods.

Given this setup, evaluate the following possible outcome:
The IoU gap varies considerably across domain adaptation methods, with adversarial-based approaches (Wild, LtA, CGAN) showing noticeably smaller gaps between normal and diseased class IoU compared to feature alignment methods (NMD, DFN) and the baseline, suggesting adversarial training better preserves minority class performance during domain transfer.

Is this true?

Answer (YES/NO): NO